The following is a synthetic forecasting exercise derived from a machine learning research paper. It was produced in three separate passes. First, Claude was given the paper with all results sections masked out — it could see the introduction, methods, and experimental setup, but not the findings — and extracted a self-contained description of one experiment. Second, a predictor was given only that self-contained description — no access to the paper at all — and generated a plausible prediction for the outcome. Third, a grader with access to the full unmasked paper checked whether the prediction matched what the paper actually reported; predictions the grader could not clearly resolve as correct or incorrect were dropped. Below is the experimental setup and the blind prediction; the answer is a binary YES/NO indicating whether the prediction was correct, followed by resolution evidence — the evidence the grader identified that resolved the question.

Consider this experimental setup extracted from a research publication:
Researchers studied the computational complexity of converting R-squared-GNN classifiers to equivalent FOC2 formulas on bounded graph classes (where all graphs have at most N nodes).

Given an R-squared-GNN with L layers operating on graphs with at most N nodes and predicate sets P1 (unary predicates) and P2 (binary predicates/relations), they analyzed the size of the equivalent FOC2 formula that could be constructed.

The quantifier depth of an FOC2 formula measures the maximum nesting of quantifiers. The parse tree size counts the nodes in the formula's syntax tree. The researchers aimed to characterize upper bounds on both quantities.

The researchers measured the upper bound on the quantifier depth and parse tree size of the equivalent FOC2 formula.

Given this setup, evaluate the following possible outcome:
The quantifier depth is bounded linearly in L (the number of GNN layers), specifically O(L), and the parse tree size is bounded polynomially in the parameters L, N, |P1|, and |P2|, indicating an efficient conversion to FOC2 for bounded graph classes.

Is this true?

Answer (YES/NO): NO